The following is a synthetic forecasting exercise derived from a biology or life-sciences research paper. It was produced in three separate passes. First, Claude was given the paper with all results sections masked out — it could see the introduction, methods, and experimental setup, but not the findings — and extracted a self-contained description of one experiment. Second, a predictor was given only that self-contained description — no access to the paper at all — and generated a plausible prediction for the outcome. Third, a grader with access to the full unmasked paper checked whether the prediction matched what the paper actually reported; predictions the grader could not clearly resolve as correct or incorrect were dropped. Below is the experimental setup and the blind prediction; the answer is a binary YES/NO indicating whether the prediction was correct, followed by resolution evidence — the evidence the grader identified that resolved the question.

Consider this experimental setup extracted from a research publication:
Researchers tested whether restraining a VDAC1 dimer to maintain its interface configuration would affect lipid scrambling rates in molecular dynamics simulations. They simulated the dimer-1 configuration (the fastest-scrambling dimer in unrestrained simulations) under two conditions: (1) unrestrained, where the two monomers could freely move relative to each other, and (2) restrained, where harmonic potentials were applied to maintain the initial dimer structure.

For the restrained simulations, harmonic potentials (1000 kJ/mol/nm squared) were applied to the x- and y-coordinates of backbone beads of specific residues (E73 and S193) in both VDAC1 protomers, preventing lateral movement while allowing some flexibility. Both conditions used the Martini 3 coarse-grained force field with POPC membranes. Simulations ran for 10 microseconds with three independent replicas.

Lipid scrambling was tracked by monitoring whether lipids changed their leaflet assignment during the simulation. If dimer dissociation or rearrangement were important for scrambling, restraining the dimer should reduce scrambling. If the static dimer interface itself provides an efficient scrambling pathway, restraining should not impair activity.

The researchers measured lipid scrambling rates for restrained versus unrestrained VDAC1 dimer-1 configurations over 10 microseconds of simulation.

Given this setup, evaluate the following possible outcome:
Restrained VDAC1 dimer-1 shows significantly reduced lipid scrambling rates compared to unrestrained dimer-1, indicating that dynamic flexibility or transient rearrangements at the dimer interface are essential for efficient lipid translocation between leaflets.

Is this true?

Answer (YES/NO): NO